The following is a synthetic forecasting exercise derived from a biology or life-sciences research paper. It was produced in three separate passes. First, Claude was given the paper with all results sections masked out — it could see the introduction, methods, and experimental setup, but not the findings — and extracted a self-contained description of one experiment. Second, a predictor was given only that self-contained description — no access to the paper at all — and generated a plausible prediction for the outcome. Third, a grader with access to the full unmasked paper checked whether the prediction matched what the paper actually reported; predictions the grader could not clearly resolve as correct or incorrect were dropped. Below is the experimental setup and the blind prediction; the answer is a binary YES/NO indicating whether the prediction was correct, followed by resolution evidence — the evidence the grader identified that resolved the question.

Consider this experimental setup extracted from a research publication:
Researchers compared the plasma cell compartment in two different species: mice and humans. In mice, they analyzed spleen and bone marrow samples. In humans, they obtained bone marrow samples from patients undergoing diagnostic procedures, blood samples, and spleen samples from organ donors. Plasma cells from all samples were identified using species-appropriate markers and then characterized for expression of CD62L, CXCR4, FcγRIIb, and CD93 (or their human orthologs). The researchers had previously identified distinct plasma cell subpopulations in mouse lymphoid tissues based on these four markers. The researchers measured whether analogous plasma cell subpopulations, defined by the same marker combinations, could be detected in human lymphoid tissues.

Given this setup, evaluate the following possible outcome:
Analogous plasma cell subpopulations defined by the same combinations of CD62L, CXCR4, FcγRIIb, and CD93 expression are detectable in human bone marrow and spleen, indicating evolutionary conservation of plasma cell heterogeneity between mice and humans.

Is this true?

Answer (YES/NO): YES